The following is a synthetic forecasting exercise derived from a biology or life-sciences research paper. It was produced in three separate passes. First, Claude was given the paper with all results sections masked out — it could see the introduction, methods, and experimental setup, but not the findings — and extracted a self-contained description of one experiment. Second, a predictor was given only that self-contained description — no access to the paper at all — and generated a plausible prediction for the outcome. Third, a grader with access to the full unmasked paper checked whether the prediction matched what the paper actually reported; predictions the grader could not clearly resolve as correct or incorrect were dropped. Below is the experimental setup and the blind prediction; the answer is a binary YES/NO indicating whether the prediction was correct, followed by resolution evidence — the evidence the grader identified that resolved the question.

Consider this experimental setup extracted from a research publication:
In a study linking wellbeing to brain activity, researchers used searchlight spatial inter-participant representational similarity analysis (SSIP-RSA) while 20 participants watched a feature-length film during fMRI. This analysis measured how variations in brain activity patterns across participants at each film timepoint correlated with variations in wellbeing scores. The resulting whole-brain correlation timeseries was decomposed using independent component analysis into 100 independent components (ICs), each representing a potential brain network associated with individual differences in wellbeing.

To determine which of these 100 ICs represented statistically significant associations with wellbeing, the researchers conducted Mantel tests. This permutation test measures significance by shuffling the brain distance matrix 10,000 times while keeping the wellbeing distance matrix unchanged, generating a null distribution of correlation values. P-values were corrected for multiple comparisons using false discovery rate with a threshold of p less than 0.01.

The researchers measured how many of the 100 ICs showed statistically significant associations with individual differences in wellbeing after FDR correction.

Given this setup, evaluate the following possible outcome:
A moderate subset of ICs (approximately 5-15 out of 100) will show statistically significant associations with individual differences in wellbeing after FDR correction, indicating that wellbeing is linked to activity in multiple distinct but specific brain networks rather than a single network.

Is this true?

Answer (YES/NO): NO